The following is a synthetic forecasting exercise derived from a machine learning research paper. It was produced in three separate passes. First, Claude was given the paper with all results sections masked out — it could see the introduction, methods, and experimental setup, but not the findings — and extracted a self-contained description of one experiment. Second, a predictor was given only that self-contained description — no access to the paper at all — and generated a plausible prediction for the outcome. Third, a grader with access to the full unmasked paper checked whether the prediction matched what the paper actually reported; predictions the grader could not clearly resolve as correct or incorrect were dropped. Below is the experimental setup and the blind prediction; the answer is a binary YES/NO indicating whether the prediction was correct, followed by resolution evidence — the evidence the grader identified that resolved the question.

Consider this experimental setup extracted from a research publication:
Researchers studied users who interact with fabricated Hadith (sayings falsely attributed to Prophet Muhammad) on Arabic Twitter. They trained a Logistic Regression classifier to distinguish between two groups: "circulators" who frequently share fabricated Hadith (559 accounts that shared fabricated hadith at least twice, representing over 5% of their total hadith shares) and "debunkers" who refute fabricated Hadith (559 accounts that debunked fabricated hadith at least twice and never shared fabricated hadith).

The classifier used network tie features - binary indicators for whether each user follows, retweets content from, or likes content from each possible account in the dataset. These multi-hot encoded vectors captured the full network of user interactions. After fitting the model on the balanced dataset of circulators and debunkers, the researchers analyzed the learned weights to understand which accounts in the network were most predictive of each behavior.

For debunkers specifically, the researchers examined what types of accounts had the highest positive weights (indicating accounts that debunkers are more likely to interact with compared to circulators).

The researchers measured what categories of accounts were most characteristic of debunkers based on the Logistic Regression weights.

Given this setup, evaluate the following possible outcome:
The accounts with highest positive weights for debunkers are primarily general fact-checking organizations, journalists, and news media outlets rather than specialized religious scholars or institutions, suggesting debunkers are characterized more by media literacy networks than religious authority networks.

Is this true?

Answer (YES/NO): NO